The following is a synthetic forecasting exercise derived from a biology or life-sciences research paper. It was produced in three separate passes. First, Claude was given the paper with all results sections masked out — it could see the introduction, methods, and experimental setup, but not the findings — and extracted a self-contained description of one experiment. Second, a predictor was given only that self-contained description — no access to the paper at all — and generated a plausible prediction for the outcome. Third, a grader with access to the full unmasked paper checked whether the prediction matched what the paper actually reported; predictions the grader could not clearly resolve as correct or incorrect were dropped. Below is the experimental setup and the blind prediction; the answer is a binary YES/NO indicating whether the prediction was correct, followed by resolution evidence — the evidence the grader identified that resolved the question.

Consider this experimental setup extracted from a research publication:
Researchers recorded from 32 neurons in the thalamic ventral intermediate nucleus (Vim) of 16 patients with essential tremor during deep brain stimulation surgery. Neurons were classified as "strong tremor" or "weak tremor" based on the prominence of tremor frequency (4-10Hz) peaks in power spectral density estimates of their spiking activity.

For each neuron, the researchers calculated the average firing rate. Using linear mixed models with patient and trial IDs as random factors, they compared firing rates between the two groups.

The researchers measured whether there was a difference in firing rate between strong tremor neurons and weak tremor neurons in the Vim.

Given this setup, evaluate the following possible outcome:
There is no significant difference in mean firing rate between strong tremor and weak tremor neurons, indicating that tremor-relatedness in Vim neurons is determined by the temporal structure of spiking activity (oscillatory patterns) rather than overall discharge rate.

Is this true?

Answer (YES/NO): YES